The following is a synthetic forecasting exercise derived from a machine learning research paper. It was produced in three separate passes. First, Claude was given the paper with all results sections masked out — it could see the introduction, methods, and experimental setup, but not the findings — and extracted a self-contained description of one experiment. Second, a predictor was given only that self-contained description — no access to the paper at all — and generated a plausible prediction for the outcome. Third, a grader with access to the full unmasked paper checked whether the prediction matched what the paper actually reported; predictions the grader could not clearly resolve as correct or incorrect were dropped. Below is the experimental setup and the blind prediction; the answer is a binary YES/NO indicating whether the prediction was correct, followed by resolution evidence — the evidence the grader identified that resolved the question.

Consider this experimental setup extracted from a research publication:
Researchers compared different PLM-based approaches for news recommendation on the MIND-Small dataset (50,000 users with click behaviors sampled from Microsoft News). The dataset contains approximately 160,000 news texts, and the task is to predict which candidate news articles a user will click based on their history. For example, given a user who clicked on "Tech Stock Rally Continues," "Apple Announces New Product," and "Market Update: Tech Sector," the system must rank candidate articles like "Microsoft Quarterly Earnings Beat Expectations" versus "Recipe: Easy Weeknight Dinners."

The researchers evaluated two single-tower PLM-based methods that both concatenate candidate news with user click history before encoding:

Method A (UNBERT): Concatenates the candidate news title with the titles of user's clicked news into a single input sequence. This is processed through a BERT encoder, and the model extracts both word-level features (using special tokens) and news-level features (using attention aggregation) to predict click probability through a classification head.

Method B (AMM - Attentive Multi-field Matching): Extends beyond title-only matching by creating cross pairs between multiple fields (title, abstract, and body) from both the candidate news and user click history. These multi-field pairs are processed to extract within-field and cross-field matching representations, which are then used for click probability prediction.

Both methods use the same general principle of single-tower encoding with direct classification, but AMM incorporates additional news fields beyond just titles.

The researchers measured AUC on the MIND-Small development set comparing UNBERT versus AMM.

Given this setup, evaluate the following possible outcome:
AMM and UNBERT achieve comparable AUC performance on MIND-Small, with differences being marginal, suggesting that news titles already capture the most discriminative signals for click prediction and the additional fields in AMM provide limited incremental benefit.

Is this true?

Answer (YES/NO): NO